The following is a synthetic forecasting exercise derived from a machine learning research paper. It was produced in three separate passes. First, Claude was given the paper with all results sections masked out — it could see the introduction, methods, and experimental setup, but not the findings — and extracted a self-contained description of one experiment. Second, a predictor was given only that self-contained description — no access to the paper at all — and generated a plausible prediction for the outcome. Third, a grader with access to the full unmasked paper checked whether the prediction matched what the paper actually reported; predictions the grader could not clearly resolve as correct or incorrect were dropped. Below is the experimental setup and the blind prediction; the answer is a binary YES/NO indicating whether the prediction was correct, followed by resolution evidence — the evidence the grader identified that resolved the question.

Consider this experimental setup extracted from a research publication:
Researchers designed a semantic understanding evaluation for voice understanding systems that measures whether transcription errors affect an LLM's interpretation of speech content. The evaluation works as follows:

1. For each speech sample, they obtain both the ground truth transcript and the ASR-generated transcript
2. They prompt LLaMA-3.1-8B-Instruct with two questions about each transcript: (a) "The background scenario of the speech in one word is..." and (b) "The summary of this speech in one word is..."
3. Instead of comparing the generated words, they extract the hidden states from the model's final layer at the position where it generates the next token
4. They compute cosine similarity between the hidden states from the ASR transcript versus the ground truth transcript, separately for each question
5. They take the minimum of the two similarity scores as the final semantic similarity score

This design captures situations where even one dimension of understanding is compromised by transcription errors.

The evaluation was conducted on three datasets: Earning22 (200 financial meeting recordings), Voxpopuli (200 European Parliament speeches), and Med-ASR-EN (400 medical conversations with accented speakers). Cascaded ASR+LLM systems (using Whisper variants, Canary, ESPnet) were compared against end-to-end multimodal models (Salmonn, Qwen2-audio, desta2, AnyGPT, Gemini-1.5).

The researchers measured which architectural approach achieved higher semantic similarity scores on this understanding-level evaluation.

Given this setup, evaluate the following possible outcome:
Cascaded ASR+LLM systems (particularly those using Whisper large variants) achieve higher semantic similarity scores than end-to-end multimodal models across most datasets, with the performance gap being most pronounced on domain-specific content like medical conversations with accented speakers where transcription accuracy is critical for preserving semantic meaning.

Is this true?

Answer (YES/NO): NO